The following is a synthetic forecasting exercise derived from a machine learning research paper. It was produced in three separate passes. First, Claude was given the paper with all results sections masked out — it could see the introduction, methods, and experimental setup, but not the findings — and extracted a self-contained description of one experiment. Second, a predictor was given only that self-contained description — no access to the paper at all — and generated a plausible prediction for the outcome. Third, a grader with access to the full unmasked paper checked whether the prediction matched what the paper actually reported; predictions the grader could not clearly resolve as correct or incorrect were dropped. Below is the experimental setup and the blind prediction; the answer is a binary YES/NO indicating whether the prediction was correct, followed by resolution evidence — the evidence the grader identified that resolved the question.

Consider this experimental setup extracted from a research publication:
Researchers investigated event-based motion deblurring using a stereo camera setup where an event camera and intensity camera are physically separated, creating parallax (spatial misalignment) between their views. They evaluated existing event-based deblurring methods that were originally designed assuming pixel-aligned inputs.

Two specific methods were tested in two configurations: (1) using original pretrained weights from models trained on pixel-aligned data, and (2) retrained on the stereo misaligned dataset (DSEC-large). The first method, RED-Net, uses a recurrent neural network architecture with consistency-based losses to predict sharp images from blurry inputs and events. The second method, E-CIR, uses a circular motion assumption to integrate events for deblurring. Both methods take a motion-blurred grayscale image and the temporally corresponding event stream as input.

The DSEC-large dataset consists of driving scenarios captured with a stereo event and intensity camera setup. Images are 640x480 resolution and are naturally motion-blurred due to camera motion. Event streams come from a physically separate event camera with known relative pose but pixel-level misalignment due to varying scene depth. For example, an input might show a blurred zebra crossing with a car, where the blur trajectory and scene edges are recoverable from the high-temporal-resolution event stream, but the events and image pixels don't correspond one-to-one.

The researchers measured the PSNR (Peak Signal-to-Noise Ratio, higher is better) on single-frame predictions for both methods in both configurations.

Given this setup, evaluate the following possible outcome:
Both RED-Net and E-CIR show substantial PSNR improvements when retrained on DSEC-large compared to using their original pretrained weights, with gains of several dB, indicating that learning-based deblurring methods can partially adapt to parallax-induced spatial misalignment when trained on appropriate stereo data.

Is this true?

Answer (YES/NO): NO